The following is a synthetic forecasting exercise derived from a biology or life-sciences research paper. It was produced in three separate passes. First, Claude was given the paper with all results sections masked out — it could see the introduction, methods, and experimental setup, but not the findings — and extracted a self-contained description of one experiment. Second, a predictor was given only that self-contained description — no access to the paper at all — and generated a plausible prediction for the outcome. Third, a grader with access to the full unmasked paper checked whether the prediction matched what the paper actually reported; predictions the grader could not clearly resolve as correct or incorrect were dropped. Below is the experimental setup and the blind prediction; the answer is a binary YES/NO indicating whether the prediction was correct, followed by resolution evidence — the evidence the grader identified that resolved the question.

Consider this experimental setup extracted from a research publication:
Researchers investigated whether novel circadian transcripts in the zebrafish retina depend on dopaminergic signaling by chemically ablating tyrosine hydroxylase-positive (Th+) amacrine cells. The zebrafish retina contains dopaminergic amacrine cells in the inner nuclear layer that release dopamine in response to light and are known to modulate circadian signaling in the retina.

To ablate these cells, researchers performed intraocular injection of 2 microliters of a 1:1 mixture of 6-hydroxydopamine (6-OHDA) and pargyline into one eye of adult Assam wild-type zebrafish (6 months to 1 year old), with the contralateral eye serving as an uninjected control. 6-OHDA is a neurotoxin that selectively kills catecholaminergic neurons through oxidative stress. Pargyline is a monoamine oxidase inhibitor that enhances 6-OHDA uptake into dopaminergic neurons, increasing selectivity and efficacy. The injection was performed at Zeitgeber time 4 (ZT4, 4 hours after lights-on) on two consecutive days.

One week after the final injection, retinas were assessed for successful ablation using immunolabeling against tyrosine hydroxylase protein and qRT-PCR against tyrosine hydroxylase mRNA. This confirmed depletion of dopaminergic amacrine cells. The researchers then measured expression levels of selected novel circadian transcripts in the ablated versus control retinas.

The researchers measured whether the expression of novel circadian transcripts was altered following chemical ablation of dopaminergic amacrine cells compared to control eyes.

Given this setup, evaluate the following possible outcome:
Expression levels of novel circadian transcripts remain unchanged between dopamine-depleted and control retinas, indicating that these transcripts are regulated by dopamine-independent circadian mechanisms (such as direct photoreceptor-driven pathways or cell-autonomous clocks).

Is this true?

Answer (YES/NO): YES